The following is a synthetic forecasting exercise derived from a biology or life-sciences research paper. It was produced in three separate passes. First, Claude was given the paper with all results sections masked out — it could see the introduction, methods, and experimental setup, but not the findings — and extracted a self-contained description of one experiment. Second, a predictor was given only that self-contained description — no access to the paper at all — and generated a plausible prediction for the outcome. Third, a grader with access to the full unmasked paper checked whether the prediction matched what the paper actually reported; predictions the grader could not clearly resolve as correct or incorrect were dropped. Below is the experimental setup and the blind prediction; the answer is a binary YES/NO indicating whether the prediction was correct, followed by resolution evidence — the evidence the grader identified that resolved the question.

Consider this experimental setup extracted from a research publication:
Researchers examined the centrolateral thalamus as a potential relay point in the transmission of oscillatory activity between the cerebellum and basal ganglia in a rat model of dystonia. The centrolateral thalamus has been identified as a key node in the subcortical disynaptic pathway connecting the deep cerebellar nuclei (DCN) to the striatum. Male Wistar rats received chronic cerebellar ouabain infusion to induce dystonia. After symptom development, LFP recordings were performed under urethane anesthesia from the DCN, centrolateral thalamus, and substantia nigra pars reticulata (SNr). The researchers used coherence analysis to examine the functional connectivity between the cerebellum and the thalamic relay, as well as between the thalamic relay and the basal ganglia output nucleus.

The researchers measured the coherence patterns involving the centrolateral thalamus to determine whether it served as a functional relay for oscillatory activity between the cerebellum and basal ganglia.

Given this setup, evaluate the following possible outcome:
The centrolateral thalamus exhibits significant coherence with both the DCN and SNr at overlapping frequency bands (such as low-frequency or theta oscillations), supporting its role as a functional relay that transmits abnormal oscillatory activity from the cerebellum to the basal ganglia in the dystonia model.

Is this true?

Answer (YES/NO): NO